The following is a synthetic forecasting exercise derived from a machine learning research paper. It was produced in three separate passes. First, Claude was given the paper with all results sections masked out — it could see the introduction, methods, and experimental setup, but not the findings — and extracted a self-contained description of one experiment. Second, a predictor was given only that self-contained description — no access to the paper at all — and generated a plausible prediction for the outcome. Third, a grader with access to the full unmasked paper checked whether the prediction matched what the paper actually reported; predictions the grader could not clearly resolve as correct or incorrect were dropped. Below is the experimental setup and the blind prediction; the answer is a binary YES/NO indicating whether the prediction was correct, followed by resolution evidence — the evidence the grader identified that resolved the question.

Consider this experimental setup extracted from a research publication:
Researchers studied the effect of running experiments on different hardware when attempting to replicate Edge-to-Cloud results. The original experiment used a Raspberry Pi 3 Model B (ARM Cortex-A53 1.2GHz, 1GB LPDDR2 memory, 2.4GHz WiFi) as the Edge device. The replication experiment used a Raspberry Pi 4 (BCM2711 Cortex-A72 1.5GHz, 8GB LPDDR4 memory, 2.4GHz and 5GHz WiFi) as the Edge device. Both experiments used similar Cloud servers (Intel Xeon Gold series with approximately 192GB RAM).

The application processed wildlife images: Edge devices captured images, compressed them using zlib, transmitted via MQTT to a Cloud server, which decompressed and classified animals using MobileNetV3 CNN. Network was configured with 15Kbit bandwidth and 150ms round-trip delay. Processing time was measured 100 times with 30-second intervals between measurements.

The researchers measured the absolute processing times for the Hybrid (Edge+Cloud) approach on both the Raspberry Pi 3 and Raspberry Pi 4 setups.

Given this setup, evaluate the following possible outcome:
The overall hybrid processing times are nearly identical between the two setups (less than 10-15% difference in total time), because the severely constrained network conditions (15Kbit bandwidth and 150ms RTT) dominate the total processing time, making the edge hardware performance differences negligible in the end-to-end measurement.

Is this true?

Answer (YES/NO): NO